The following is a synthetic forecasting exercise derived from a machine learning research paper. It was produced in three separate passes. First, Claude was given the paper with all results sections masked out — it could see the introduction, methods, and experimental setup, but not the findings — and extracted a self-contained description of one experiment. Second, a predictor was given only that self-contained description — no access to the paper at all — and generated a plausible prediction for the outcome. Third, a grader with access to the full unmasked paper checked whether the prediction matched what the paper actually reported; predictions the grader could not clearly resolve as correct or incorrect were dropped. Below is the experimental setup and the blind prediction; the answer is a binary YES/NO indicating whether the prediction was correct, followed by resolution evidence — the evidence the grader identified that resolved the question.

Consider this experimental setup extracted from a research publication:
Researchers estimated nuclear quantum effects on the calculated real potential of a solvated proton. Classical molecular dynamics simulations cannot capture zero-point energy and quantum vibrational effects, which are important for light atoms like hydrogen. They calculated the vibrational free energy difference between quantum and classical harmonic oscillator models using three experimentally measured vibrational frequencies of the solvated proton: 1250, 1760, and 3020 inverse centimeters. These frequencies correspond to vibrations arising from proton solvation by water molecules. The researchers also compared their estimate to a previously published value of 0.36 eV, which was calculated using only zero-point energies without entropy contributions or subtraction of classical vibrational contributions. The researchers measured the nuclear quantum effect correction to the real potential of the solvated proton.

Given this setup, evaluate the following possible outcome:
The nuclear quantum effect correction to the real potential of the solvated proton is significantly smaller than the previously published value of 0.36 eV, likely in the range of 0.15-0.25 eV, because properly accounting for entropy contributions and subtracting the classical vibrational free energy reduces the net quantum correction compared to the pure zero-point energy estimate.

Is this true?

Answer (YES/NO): NO